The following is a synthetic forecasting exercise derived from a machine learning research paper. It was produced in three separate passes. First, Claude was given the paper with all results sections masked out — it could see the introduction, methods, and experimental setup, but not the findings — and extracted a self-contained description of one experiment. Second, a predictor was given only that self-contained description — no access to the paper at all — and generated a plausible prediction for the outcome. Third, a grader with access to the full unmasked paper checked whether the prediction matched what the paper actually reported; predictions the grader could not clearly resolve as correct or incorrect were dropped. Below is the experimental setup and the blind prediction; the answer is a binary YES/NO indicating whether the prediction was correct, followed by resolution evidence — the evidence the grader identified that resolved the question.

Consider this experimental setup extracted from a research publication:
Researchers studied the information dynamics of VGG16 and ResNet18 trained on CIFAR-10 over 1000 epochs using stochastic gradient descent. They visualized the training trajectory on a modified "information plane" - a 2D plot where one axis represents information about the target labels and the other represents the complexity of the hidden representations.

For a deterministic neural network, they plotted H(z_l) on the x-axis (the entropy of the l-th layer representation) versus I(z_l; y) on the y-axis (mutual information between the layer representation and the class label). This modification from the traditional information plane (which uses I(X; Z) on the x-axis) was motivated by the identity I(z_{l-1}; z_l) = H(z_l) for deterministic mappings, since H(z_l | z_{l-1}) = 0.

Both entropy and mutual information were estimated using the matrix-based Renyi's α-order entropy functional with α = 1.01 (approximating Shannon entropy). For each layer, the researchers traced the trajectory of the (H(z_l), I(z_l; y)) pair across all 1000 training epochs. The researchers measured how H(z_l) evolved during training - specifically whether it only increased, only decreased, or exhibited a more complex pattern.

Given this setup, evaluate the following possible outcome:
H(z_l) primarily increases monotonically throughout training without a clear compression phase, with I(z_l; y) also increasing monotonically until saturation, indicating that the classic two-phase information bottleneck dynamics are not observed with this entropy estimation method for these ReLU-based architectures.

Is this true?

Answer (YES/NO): NO